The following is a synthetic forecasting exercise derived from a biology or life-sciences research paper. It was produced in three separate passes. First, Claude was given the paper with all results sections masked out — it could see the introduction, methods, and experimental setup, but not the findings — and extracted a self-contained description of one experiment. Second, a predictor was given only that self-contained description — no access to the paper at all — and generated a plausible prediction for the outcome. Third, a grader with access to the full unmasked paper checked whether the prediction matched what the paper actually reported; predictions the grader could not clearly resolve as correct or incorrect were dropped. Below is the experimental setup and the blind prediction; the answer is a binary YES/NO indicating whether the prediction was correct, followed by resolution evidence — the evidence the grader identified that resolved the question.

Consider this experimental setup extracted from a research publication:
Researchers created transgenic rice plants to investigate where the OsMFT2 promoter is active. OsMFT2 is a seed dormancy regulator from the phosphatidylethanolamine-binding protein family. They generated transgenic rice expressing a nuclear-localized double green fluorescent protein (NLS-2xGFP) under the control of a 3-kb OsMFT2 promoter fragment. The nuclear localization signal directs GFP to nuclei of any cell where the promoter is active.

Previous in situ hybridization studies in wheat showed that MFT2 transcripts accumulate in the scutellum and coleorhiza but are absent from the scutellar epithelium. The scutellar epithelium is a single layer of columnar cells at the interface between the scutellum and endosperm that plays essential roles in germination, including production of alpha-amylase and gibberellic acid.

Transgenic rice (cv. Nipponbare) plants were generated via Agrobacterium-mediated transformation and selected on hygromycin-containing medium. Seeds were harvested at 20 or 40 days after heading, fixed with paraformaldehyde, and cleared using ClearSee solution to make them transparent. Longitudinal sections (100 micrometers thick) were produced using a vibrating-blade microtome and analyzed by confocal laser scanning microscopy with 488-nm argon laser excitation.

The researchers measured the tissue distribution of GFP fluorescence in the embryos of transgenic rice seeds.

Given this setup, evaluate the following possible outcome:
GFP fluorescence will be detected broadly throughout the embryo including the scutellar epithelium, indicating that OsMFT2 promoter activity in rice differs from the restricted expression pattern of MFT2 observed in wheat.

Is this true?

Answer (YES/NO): NO